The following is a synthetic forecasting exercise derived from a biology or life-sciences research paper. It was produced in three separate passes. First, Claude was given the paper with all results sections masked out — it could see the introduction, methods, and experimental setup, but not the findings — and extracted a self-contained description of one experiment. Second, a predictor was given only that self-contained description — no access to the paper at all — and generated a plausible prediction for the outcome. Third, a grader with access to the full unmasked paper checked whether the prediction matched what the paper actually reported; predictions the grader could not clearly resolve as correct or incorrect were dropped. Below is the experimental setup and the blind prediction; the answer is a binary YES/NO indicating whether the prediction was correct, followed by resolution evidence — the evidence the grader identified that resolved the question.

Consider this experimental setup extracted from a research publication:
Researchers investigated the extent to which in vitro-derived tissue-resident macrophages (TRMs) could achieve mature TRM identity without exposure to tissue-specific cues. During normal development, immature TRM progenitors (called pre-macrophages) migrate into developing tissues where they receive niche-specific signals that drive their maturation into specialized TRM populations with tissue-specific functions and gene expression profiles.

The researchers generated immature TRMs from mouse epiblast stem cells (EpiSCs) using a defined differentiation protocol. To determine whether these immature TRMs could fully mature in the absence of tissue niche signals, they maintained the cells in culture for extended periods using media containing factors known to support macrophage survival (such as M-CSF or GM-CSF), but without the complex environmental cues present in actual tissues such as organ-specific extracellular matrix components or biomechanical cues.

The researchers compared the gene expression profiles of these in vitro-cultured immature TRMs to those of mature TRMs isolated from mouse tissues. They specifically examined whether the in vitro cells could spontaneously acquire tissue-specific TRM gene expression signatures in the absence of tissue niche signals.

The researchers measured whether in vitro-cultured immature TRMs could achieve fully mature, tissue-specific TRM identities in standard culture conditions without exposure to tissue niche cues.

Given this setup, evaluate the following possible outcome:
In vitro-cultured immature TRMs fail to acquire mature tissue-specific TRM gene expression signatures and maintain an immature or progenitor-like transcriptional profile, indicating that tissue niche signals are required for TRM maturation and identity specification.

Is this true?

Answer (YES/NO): YES